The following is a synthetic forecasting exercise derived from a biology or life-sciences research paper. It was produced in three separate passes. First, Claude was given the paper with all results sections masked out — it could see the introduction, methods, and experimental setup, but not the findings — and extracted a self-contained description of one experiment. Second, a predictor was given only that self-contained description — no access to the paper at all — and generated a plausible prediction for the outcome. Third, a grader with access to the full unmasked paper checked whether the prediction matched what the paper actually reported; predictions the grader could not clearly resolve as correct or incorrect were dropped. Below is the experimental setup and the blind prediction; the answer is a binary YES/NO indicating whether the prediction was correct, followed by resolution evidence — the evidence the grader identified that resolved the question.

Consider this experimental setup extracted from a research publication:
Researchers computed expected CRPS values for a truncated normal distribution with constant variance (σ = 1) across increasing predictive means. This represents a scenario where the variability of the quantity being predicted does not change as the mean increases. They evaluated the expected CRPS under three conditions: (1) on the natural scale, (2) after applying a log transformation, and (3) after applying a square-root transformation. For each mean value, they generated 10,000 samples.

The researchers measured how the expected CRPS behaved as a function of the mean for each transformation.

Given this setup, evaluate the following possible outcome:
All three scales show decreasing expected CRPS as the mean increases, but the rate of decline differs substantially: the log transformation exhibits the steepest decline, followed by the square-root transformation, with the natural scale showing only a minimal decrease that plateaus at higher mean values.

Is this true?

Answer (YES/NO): NO